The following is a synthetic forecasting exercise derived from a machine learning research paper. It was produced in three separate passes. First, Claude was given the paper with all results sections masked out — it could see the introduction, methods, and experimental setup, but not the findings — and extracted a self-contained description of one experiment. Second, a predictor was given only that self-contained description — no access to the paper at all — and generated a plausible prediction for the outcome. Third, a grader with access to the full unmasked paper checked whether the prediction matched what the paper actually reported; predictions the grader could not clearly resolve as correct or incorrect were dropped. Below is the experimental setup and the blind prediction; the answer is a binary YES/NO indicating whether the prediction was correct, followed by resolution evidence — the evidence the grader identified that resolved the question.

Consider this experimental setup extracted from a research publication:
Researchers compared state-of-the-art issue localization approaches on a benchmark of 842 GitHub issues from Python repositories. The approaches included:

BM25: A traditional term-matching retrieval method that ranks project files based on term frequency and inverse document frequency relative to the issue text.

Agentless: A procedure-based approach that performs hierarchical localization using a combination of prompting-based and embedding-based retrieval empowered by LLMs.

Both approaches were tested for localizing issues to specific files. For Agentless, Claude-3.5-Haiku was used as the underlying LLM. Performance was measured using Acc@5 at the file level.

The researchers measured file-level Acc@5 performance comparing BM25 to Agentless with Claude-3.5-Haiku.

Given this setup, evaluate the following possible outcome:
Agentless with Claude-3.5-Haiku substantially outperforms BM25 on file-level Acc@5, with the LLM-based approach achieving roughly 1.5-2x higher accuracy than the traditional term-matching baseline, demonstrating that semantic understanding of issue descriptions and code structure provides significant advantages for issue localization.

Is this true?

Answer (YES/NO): NO